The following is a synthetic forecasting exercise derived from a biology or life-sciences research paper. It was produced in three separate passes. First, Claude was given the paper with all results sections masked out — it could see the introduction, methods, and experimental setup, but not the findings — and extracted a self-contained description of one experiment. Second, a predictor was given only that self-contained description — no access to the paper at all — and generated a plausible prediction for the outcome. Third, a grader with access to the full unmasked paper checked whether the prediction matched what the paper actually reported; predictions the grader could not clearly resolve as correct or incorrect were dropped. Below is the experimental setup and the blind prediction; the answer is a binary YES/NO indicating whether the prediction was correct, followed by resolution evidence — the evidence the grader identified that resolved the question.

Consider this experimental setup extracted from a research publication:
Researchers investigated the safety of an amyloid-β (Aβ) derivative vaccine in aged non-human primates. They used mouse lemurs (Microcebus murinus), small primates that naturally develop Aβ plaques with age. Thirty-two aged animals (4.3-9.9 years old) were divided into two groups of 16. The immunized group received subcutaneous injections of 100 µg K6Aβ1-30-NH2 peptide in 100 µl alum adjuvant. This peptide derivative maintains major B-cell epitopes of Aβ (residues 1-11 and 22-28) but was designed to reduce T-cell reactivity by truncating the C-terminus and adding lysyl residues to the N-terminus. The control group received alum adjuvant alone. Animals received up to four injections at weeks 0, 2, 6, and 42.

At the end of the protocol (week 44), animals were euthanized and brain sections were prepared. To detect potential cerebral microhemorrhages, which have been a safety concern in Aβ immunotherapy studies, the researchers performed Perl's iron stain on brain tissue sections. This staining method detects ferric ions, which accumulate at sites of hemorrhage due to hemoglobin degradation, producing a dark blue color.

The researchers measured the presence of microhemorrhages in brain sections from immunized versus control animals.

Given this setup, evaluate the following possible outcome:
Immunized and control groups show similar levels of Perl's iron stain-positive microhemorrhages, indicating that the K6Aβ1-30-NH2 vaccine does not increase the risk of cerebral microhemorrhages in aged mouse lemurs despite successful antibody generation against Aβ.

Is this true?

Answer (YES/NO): YES